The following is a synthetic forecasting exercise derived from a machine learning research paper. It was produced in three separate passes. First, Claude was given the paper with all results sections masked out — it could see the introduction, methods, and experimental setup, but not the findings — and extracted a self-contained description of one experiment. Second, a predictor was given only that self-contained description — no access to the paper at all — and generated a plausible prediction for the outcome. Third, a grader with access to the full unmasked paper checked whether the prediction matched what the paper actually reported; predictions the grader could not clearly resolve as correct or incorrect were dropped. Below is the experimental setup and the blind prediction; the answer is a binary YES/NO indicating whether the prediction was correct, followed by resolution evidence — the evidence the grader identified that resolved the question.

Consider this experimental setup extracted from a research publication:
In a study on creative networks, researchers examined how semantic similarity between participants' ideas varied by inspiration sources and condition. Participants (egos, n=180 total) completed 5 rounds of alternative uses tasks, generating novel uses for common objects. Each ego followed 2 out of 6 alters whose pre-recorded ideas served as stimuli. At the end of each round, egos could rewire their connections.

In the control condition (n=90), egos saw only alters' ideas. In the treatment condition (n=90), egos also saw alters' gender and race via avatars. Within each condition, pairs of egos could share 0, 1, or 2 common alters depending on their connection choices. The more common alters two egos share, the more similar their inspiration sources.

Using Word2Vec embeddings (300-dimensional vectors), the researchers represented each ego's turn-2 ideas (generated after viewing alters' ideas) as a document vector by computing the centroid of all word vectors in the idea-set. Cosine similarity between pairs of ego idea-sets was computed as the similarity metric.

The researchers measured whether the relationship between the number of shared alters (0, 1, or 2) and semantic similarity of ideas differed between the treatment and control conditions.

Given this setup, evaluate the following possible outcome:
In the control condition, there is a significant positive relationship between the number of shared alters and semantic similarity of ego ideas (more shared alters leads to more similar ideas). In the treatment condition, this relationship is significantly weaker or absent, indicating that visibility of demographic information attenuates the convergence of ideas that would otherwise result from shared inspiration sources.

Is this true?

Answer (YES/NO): NO